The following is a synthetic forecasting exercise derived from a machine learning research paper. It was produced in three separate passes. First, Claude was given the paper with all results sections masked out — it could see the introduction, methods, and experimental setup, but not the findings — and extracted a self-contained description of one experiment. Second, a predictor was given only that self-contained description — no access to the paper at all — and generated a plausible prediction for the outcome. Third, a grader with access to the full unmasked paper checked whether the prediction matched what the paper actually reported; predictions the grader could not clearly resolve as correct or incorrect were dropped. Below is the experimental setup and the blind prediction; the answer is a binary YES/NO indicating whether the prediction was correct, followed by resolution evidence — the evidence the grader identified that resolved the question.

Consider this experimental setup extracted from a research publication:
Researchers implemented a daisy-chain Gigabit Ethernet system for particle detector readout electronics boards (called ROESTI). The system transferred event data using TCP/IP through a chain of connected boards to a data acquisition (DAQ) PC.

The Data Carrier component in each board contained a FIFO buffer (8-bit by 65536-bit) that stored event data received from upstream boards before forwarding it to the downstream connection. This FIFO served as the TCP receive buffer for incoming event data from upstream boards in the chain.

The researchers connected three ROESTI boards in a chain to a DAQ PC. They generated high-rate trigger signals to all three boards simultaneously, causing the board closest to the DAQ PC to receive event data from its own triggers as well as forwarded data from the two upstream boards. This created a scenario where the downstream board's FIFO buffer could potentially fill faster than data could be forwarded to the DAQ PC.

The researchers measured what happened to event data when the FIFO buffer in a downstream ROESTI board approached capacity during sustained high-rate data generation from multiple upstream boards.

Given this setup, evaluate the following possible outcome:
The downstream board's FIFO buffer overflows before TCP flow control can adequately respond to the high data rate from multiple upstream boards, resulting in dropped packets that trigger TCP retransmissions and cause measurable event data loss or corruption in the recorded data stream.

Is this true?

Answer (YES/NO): NO